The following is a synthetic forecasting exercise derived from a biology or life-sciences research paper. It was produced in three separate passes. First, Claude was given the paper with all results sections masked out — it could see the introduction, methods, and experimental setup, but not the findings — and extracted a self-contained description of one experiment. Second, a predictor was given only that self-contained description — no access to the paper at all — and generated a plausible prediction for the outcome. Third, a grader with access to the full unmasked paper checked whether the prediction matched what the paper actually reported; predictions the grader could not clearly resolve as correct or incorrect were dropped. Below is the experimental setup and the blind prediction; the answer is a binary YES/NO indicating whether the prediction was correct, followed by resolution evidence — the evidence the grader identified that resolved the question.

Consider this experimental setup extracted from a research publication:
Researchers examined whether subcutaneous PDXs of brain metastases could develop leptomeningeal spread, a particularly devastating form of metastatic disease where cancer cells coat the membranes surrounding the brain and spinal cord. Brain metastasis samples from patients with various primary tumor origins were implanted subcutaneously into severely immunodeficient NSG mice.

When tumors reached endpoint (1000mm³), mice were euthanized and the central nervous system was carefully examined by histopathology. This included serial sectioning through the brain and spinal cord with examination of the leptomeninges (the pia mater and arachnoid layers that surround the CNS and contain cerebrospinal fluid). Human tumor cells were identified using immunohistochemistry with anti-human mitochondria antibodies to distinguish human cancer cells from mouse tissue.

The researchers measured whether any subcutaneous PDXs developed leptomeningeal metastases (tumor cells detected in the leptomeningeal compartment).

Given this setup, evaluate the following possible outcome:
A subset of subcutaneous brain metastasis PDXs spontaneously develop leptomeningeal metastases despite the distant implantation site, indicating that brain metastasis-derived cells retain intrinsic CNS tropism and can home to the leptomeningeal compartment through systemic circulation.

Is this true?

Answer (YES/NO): YES